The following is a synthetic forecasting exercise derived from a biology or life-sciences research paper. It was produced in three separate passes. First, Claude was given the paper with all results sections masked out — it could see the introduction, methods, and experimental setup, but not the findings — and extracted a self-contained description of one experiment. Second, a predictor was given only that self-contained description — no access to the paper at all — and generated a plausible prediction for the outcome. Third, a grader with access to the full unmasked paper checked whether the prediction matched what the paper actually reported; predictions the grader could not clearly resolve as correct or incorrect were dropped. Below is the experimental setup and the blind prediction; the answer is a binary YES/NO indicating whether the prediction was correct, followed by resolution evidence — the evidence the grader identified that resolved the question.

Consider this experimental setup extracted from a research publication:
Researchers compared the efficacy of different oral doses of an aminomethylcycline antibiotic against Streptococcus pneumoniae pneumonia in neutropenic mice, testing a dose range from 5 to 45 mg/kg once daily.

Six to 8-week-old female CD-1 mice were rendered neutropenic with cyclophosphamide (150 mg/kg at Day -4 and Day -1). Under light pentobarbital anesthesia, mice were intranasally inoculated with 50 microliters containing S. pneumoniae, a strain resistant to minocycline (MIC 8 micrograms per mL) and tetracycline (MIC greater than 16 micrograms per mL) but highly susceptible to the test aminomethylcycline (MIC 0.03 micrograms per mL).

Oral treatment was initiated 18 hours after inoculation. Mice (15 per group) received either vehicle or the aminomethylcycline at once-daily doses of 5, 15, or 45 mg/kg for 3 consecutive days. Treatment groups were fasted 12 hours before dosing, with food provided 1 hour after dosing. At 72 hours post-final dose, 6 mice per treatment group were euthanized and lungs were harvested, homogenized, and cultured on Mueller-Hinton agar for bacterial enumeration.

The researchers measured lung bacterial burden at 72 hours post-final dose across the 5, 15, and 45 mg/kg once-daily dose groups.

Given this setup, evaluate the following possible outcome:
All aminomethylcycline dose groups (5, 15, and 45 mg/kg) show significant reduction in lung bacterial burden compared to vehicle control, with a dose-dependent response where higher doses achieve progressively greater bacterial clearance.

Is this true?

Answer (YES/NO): NO